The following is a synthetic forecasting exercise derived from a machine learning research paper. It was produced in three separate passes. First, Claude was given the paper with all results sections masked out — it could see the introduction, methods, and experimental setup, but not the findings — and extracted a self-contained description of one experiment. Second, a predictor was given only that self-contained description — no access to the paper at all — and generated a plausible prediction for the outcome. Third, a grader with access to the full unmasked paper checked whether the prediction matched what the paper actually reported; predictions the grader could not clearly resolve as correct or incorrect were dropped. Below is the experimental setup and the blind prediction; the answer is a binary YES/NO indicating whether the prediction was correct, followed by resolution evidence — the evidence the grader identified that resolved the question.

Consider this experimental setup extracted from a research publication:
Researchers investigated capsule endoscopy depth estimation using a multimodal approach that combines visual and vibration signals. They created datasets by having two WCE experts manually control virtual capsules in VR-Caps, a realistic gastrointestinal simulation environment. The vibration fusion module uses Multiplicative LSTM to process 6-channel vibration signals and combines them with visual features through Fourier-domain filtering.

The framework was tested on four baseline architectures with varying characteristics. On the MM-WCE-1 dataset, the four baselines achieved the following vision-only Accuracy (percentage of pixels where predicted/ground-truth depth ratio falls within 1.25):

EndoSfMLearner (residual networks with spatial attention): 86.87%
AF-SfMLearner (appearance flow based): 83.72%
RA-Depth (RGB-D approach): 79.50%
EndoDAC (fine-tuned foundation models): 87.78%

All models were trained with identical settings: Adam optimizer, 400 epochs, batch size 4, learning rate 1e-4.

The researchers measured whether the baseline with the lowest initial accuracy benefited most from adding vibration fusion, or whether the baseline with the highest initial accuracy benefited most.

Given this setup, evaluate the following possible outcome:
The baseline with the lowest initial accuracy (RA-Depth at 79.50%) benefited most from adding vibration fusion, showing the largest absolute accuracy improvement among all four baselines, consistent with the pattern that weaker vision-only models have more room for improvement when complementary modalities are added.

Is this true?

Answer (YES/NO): NO